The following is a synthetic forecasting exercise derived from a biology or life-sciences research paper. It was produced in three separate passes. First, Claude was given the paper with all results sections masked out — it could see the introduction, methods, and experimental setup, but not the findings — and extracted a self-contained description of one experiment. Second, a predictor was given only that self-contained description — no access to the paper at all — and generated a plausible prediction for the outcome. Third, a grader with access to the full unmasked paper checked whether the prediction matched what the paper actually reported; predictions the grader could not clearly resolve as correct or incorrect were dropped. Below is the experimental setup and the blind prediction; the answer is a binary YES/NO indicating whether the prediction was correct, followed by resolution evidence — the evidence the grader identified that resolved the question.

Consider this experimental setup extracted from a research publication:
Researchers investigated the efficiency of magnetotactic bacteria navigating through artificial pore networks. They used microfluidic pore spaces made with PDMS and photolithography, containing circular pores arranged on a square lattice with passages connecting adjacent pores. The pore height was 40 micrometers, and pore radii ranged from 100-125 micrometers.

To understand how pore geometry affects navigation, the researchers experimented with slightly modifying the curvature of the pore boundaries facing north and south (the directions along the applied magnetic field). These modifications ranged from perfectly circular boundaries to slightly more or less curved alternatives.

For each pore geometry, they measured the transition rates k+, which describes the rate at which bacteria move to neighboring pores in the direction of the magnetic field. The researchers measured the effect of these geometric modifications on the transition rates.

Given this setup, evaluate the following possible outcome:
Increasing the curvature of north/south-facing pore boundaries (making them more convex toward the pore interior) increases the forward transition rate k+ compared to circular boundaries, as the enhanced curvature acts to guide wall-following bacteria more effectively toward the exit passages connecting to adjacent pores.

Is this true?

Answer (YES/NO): NO